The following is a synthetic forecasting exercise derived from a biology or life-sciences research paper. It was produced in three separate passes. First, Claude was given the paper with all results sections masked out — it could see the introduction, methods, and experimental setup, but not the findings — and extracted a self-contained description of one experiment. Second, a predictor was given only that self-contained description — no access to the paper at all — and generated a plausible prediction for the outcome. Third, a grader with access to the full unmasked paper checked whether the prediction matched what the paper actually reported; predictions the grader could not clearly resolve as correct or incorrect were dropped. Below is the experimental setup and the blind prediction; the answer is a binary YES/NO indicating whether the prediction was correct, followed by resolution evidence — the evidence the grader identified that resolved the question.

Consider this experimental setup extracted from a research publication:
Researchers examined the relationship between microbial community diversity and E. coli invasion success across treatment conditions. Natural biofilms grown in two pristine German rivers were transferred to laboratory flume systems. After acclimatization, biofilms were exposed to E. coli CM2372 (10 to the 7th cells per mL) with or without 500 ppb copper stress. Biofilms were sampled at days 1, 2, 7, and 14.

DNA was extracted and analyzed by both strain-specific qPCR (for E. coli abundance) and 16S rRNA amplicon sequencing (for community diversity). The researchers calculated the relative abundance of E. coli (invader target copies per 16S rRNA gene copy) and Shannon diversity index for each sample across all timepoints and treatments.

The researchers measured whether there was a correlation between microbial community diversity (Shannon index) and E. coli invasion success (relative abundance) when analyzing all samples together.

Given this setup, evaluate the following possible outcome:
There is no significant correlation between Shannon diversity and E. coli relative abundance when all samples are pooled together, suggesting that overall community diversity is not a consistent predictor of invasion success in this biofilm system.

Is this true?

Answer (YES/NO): NO